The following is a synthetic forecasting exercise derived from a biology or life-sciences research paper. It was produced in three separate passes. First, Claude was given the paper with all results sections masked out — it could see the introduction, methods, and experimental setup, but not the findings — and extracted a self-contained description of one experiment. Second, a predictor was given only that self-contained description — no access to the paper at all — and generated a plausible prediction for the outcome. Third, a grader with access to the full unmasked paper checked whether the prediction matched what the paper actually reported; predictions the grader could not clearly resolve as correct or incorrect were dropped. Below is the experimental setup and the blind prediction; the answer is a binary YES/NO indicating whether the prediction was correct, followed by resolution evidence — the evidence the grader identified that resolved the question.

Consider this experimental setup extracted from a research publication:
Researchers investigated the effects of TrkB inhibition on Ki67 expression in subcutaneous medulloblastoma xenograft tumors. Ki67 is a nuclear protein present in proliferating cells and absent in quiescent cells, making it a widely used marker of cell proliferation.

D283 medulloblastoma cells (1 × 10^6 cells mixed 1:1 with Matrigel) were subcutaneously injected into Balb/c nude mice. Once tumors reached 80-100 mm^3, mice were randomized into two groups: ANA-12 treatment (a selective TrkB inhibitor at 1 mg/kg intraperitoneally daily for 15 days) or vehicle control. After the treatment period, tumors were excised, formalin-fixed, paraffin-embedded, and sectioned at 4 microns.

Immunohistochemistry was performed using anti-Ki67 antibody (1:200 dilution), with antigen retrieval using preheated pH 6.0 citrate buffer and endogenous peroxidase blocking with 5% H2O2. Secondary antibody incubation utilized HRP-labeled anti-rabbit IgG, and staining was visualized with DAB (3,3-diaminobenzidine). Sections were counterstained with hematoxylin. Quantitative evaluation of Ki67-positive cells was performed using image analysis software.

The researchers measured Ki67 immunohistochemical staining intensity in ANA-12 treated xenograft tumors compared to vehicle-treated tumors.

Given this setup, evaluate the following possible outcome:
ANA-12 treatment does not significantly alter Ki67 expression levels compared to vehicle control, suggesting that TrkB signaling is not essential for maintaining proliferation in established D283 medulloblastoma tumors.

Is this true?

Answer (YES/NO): NO